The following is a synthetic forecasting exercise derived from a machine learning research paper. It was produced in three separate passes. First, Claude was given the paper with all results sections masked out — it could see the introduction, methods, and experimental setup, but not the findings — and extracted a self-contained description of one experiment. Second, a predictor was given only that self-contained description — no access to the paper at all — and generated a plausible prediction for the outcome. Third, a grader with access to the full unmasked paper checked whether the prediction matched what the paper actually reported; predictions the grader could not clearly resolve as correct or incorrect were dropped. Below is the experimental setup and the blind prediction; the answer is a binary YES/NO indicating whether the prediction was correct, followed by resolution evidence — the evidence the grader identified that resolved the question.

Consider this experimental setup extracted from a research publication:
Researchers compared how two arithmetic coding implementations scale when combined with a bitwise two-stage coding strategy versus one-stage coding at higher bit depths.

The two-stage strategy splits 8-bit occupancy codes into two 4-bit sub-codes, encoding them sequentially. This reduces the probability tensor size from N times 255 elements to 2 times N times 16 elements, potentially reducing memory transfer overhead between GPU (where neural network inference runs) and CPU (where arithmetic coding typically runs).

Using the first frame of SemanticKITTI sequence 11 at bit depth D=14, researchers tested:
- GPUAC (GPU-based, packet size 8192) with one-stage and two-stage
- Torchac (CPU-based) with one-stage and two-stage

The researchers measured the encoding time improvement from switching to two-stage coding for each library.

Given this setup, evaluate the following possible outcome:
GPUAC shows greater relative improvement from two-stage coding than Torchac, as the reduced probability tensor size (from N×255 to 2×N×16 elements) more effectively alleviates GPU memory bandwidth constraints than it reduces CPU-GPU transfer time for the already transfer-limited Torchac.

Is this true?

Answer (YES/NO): NO